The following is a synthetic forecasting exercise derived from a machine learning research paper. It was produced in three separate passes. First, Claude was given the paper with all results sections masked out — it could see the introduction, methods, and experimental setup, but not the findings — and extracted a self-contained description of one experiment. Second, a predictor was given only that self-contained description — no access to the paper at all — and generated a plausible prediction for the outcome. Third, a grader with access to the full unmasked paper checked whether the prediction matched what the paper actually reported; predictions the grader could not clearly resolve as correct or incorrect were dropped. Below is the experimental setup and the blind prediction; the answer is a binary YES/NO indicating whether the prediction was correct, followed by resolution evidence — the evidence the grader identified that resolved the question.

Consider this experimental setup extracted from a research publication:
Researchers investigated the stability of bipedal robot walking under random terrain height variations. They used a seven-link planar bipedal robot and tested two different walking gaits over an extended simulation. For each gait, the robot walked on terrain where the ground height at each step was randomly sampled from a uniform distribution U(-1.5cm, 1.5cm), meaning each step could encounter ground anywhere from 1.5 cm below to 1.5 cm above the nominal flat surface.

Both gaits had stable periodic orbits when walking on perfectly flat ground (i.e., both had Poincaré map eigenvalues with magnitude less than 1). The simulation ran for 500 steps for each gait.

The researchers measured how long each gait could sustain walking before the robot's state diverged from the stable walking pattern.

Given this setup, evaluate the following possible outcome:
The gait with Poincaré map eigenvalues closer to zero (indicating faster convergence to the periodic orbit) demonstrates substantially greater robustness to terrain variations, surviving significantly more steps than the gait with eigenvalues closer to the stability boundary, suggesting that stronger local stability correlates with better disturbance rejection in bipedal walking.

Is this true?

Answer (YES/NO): NO